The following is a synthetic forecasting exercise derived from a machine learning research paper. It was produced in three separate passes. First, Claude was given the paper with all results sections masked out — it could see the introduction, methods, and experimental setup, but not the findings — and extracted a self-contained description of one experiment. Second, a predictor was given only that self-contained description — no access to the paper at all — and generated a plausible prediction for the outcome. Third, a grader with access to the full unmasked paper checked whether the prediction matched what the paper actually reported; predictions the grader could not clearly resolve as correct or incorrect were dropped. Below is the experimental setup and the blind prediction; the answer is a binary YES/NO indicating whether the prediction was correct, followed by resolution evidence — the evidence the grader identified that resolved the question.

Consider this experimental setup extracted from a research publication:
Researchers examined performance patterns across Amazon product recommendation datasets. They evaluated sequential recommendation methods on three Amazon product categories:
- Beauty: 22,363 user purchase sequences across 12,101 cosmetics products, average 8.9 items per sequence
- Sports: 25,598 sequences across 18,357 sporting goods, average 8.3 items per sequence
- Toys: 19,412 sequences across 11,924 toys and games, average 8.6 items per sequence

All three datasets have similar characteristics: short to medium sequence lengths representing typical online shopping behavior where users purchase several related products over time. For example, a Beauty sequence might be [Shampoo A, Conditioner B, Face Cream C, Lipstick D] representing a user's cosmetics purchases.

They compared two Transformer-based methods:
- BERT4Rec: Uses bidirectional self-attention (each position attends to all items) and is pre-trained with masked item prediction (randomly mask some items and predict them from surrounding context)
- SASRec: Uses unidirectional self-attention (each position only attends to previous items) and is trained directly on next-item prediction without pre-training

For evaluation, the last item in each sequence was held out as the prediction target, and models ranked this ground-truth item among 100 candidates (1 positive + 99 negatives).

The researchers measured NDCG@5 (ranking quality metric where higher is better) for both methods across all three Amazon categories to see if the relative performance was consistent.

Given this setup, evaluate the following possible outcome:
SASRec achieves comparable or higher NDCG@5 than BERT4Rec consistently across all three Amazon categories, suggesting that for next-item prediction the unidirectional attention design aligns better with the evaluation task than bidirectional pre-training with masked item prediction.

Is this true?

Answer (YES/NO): YES